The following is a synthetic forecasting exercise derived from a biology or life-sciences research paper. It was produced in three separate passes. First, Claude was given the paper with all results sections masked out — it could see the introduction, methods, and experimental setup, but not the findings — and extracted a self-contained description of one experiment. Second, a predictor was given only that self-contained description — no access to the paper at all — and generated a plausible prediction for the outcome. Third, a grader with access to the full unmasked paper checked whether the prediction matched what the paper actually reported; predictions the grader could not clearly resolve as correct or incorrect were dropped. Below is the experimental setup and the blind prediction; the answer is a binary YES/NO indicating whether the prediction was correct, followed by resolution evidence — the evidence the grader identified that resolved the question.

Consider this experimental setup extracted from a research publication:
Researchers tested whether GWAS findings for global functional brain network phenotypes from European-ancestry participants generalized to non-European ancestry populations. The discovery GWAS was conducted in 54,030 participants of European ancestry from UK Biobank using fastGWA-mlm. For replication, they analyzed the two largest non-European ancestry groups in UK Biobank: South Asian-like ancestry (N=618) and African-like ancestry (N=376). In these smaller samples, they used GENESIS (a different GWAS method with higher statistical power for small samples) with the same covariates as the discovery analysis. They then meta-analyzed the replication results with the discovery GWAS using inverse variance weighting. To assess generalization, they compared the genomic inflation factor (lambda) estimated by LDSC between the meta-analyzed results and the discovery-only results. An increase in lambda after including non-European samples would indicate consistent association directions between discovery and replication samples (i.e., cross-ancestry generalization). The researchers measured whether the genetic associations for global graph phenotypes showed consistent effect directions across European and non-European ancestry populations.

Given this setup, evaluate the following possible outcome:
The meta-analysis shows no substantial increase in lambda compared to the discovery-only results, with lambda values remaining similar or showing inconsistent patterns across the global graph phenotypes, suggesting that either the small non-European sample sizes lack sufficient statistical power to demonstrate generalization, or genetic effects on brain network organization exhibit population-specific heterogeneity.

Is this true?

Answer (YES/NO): NO